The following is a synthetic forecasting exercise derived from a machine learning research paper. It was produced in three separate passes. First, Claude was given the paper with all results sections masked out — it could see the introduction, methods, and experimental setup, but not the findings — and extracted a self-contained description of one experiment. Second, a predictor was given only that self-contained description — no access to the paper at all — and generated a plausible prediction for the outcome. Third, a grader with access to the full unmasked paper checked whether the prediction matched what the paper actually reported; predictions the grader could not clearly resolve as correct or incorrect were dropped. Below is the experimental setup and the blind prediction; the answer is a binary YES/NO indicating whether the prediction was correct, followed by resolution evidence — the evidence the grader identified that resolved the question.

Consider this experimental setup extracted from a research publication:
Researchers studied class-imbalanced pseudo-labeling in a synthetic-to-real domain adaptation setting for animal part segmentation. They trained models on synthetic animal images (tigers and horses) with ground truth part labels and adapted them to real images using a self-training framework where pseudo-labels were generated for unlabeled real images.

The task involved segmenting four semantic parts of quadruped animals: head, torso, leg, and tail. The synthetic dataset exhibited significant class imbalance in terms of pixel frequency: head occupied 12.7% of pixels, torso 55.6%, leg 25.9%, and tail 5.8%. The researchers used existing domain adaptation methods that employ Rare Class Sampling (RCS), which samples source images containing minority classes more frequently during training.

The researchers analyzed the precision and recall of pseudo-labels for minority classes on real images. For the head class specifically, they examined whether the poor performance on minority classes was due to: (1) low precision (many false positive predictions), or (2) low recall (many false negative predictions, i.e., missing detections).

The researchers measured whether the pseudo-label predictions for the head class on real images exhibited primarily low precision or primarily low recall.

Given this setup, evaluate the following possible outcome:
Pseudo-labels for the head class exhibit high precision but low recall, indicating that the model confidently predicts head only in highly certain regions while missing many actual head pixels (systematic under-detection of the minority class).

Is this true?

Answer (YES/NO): YES